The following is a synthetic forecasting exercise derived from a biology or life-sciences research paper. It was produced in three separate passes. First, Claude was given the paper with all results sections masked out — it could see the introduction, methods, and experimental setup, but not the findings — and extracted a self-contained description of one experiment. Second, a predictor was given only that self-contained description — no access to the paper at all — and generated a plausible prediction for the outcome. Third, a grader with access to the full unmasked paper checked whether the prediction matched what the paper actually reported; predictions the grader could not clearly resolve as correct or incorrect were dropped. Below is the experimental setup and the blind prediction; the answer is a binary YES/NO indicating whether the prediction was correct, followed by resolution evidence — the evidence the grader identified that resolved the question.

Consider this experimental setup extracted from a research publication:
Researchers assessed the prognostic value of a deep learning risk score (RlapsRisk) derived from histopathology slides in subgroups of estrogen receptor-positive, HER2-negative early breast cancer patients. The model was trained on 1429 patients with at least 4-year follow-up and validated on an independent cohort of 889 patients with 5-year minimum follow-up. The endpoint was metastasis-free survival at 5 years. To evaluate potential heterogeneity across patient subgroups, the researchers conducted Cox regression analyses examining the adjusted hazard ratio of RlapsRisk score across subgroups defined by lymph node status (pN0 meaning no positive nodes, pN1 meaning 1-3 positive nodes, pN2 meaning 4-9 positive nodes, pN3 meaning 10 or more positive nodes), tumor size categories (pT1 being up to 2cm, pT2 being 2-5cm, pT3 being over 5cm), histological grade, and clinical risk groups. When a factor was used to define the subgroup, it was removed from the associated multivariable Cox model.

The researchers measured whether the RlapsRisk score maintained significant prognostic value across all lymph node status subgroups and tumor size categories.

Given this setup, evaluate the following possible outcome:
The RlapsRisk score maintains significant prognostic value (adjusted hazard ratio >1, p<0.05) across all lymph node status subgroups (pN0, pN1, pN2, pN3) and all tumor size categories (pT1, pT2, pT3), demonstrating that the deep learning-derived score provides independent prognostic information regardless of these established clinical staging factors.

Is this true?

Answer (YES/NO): NO